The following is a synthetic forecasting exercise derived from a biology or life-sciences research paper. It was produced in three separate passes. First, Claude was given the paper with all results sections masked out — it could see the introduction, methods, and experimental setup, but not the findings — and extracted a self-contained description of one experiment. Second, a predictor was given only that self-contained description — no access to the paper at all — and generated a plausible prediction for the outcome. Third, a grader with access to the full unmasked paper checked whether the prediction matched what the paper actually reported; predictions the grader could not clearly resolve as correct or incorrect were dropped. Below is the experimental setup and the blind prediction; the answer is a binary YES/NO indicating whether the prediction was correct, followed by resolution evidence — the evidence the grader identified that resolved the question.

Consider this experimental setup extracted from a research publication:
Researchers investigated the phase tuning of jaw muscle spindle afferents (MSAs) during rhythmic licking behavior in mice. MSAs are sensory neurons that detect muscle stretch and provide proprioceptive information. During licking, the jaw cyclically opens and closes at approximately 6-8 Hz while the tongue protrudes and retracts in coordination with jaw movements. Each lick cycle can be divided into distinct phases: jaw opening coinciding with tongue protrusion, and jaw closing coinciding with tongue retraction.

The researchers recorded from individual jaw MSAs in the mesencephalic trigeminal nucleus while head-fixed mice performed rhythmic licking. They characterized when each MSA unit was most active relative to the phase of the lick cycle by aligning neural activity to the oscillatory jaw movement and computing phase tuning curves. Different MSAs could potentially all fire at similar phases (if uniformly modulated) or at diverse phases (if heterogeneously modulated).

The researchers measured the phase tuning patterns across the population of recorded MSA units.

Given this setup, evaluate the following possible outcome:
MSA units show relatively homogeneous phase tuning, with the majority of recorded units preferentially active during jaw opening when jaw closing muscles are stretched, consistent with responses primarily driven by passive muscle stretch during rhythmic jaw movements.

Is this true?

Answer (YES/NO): NO